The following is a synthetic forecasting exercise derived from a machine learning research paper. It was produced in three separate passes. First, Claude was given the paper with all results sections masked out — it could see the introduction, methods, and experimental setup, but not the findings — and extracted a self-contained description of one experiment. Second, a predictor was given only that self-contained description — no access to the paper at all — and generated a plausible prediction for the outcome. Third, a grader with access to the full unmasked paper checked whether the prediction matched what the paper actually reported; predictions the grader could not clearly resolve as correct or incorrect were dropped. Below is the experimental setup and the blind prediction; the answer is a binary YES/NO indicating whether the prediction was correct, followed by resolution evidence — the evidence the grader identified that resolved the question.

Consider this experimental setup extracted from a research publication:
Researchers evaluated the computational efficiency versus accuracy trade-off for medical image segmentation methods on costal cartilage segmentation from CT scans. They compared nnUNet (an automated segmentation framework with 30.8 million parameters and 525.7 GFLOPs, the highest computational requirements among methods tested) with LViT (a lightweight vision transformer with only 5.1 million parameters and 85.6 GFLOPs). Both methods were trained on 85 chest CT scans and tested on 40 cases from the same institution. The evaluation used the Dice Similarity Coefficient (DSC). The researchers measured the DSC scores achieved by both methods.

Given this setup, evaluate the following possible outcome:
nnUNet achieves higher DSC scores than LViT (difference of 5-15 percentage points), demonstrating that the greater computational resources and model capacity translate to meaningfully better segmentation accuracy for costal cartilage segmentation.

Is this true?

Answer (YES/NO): NO